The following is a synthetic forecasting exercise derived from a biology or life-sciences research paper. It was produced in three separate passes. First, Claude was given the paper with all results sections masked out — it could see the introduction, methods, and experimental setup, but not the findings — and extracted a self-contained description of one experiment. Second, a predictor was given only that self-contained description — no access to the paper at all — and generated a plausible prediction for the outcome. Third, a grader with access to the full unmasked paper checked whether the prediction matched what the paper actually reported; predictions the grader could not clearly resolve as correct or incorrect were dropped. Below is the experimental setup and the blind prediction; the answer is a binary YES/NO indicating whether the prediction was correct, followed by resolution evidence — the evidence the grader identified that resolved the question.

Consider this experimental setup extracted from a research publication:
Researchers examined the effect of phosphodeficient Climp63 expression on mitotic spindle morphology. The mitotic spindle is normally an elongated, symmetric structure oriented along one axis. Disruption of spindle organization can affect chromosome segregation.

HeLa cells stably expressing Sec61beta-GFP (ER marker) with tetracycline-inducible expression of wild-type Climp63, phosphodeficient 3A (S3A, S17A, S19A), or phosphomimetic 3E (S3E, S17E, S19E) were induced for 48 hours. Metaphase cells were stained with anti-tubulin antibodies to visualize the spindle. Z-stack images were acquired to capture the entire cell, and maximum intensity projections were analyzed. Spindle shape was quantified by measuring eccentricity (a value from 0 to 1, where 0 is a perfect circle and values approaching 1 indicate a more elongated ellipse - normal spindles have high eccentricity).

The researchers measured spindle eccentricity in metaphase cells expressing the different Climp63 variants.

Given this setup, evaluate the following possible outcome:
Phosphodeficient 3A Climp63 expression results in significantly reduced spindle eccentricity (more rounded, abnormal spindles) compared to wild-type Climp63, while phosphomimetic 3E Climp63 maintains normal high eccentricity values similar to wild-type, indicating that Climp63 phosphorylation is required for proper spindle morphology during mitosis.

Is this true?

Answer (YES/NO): NO